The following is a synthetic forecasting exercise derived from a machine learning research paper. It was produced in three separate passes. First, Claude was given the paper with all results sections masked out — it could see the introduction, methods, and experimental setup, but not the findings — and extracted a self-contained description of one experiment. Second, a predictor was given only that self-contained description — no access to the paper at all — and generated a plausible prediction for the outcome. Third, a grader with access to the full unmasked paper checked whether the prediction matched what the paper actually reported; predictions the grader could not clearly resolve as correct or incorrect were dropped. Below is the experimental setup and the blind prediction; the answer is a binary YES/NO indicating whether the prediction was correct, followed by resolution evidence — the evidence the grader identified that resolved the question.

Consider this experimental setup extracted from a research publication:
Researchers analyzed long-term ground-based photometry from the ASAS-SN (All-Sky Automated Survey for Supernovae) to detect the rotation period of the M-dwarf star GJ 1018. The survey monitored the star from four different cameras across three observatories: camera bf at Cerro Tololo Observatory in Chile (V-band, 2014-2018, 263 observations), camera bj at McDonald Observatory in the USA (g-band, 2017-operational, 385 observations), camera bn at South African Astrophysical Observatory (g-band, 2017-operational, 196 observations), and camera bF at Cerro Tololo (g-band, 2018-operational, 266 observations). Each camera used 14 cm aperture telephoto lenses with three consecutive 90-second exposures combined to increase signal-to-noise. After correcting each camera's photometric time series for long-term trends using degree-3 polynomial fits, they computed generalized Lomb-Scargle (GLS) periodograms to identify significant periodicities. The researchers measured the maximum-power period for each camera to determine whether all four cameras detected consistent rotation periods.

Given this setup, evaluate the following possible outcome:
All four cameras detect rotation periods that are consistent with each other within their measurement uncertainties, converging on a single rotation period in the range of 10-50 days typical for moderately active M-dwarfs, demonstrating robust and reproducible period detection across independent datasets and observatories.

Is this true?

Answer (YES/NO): NO